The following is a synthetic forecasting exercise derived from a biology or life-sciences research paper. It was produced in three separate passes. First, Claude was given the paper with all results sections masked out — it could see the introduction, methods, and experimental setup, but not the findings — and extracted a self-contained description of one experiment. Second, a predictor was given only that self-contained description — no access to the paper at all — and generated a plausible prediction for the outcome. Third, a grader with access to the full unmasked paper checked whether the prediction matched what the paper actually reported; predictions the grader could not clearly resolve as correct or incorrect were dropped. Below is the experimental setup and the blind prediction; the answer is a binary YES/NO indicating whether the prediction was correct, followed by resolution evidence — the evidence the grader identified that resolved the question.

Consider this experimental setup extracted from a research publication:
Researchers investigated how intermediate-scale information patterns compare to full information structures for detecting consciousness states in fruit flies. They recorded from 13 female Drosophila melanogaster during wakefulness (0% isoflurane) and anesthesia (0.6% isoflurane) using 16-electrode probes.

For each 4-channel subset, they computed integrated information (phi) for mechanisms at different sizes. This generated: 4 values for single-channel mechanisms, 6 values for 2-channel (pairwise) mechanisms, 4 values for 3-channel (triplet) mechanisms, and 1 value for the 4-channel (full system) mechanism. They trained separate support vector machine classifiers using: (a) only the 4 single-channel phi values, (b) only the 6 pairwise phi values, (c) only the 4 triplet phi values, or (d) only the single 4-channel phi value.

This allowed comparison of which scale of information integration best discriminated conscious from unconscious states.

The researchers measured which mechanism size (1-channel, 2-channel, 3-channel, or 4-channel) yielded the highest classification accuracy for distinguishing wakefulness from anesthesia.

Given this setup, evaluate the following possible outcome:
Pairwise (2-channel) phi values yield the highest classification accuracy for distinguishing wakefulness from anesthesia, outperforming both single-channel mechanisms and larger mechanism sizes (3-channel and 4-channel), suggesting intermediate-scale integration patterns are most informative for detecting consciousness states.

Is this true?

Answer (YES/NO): NO